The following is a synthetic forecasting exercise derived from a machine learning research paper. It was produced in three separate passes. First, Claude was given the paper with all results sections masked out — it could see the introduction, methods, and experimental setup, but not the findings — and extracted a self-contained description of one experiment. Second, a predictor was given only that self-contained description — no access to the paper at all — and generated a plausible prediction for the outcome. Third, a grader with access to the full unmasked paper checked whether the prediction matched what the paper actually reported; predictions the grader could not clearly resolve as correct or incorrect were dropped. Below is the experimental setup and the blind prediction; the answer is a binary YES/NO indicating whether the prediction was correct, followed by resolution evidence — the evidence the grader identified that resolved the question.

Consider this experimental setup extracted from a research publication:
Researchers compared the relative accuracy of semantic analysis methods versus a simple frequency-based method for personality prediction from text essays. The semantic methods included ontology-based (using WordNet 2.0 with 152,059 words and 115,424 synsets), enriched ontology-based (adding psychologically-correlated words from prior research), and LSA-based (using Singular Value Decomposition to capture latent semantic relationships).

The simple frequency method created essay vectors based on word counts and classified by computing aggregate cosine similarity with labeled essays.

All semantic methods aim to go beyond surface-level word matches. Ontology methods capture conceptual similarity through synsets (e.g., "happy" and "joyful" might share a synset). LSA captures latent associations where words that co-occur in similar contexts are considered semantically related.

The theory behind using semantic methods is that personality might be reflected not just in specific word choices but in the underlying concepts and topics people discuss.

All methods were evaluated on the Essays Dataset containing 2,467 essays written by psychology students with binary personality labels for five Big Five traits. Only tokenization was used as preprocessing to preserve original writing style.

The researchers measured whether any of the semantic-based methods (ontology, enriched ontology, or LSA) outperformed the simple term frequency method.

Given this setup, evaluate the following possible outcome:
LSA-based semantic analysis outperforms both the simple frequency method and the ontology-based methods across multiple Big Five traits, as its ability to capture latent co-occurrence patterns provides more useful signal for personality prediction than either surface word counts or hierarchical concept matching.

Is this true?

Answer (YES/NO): NO